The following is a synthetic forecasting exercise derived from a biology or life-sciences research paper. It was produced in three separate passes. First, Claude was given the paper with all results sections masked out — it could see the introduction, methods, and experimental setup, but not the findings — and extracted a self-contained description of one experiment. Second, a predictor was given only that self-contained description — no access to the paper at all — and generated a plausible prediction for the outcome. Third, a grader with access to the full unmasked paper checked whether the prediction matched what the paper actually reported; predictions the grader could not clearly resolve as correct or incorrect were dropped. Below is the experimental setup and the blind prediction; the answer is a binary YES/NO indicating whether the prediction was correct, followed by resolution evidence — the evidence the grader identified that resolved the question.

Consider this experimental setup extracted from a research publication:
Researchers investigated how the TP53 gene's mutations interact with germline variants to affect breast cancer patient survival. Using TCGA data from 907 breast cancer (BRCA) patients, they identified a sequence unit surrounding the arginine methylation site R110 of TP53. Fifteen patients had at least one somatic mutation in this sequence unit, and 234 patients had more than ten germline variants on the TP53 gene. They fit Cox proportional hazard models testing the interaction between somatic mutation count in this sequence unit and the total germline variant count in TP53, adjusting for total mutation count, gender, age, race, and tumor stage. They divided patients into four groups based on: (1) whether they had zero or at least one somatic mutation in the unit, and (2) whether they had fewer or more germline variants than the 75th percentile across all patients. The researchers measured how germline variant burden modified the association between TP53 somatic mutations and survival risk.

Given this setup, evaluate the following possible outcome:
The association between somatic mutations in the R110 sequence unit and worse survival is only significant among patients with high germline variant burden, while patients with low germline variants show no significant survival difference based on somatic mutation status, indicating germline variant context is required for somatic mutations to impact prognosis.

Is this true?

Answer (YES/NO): NO